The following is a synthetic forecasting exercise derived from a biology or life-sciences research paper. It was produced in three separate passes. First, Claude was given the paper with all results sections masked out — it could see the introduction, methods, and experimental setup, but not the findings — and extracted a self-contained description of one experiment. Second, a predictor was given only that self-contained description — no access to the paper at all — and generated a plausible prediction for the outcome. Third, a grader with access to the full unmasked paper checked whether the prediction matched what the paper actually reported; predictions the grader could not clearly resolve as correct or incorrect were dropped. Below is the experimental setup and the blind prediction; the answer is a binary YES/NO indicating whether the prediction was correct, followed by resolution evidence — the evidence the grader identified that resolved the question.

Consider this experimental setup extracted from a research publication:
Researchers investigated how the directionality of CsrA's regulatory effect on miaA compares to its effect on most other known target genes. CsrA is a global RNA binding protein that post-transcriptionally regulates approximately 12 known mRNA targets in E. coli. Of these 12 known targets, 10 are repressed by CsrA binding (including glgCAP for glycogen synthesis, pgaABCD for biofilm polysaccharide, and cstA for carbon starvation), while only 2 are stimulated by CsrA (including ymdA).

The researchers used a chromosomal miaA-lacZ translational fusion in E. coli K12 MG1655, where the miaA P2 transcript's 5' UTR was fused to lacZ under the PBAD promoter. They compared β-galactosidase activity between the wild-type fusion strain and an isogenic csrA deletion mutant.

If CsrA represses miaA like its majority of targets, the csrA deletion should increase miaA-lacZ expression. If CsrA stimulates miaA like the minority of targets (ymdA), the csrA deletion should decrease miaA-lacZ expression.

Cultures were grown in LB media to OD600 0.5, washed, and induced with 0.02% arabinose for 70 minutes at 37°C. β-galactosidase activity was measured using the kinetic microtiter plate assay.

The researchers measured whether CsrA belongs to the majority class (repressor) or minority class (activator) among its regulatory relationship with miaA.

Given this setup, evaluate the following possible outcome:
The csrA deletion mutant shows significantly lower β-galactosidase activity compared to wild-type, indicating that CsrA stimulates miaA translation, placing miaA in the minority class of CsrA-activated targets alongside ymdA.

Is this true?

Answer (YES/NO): YES